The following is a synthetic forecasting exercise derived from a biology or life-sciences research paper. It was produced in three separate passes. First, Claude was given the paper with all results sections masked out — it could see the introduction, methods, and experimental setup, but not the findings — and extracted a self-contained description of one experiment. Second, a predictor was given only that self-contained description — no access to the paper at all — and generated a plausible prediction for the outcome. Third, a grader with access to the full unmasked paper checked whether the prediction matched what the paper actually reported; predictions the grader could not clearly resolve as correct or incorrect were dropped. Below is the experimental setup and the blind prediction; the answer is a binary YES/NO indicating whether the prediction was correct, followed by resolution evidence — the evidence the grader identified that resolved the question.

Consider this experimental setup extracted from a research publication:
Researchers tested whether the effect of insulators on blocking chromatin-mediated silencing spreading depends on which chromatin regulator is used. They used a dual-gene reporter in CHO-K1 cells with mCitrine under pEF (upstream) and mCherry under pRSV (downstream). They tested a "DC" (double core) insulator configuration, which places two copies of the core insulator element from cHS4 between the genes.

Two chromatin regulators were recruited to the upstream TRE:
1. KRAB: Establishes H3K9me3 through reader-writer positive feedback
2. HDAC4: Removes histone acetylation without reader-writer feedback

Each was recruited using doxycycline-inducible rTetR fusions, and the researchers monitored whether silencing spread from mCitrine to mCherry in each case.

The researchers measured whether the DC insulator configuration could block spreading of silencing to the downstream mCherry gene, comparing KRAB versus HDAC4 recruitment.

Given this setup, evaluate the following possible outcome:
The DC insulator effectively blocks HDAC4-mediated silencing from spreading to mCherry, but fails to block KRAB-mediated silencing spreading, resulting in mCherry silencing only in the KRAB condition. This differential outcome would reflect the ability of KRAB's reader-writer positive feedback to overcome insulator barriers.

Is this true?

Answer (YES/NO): NO